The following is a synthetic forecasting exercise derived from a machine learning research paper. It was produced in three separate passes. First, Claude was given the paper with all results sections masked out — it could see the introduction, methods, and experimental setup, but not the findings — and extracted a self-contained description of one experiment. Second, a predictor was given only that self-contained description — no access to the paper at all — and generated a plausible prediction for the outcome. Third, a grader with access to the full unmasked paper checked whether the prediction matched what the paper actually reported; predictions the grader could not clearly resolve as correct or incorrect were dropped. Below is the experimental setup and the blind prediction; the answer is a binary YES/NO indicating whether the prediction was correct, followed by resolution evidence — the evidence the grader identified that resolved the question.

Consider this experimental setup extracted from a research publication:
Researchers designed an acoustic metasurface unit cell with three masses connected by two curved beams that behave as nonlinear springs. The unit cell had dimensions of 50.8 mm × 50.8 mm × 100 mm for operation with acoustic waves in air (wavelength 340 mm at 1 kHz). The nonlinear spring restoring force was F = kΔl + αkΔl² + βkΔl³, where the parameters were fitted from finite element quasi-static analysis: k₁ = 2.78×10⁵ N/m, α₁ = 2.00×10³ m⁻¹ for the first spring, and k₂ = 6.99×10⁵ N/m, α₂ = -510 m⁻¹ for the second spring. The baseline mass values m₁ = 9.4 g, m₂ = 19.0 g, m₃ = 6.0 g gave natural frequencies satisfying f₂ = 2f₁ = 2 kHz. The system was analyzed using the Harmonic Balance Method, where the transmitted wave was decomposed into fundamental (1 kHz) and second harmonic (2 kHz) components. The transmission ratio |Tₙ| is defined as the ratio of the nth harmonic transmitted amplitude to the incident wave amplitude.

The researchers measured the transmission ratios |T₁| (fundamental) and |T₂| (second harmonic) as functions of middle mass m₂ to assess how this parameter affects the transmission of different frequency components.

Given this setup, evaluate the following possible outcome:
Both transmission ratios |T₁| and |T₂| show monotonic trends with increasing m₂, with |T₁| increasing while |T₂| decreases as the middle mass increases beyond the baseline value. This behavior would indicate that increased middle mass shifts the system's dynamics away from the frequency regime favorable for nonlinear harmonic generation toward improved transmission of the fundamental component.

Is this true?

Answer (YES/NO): NO